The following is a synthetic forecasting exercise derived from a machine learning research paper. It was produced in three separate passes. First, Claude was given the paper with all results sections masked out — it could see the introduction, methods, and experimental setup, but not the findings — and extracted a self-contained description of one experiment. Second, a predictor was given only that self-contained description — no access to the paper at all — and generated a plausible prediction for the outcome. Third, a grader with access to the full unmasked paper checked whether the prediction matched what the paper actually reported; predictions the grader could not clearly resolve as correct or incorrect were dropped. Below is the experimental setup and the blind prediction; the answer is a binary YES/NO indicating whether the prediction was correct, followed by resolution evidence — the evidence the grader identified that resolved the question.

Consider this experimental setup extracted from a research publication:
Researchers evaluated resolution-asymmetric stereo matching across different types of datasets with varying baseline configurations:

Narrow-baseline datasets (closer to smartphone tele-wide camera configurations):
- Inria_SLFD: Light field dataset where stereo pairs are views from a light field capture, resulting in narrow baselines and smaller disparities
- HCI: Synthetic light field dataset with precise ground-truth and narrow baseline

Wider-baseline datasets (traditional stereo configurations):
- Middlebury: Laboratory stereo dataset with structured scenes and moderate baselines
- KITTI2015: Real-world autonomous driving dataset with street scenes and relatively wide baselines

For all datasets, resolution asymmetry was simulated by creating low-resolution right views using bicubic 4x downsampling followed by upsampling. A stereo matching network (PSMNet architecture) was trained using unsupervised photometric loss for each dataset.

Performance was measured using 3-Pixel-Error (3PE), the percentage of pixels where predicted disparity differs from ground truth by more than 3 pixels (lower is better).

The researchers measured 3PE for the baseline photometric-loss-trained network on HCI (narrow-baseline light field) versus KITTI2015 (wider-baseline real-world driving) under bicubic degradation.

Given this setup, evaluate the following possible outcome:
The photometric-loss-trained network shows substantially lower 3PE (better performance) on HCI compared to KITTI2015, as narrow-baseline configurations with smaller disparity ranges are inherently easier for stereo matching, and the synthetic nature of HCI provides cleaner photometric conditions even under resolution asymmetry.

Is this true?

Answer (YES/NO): YES